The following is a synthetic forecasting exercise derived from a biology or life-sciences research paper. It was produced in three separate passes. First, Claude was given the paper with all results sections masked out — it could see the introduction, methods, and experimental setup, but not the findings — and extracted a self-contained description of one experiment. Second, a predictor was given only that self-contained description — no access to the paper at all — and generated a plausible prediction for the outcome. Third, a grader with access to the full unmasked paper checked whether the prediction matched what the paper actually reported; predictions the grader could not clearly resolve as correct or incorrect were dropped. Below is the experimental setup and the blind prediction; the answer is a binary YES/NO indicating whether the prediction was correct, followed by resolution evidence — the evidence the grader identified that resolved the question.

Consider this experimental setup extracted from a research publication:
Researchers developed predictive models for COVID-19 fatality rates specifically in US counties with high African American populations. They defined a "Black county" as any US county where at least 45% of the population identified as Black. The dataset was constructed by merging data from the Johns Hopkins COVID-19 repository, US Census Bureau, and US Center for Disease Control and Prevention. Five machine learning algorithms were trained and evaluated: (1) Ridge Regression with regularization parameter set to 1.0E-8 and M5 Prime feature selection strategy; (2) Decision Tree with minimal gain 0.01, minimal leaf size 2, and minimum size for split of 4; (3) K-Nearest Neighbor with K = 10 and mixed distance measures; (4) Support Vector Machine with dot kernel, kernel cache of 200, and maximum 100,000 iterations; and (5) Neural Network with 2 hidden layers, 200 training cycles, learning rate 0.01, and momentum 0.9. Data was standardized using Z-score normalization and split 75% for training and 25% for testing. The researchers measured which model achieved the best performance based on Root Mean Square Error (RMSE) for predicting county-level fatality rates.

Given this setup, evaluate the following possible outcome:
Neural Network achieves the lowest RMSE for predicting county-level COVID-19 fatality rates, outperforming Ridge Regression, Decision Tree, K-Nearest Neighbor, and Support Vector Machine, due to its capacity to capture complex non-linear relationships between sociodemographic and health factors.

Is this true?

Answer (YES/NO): NO